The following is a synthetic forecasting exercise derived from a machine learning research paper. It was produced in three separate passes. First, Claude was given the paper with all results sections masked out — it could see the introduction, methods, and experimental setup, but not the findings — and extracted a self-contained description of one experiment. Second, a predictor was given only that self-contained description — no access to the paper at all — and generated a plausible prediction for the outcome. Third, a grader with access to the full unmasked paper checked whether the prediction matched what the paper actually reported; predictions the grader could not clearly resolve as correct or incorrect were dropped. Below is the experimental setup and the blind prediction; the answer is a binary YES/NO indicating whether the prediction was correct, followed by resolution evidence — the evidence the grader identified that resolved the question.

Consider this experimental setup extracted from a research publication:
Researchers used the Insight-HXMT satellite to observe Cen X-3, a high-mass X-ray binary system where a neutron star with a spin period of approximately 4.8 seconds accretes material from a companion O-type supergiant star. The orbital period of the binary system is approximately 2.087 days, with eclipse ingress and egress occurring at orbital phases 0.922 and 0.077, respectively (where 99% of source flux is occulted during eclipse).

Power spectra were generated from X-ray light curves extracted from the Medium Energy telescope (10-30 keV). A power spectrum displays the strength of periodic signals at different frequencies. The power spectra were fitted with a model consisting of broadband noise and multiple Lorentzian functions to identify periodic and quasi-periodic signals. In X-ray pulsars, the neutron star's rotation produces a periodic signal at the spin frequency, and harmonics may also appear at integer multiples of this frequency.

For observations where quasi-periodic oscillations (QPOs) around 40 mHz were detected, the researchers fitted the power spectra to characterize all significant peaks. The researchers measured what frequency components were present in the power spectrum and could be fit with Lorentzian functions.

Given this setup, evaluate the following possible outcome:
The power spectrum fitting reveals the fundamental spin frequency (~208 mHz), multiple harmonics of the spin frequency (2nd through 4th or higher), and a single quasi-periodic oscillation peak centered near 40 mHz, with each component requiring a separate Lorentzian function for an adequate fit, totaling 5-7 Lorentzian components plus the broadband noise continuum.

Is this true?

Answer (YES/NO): NO